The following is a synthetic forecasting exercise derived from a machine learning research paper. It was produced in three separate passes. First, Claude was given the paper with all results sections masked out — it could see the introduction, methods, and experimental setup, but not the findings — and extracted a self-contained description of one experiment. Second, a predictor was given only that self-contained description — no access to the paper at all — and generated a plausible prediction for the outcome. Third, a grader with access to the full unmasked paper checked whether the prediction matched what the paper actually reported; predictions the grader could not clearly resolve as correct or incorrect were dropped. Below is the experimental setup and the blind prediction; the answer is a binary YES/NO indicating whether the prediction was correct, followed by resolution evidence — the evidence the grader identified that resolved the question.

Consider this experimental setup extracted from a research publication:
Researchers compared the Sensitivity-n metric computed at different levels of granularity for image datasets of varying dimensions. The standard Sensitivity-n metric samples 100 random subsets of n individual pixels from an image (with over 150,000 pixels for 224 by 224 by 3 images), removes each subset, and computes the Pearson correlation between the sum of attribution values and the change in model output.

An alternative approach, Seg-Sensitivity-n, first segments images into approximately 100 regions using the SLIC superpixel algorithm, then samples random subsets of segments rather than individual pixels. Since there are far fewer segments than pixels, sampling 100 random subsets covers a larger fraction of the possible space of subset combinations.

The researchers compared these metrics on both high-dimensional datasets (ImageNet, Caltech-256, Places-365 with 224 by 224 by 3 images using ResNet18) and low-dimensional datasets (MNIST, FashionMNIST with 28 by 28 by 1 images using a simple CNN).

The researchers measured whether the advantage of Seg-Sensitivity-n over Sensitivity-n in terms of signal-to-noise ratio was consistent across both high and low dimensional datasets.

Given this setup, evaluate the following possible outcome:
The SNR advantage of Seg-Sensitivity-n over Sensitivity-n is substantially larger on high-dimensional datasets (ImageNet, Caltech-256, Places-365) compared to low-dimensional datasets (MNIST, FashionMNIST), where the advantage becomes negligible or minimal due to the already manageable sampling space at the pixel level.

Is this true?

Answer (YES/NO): NO